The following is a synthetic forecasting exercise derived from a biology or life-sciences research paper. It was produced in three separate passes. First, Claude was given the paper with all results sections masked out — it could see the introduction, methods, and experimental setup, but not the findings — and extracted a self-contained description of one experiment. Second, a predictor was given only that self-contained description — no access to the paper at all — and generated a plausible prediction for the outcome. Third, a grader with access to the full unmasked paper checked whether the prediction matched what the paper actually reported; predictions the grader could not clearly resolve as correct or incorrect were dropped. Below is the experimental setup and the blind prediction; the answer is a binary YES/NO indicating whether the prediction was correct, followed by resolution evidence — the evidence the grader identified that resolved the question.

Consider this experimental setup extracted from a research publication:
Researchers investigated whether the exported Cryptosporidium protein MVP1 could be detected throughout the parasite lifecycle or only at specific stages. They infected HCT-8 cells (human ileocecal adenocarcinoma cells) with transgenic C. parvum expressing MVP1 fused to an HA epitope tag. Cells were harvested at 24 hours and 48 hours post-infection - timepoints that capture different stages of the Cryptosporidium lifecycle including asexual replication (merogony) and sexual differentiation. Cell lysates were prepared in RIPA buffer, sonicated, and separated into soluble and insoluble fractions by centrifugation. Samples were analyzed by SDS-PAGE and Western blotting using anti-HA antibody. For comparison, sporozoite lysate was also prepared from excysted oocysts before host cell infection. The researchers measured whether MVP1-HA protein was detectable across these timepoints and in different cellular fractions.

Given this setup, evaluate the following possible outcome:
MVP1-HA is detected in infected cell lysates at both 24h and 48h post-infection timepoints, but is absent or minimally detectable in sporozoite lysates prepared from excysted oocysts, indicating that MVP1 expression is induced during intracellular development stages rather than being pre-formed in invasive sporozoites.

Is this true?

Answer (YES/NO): NO